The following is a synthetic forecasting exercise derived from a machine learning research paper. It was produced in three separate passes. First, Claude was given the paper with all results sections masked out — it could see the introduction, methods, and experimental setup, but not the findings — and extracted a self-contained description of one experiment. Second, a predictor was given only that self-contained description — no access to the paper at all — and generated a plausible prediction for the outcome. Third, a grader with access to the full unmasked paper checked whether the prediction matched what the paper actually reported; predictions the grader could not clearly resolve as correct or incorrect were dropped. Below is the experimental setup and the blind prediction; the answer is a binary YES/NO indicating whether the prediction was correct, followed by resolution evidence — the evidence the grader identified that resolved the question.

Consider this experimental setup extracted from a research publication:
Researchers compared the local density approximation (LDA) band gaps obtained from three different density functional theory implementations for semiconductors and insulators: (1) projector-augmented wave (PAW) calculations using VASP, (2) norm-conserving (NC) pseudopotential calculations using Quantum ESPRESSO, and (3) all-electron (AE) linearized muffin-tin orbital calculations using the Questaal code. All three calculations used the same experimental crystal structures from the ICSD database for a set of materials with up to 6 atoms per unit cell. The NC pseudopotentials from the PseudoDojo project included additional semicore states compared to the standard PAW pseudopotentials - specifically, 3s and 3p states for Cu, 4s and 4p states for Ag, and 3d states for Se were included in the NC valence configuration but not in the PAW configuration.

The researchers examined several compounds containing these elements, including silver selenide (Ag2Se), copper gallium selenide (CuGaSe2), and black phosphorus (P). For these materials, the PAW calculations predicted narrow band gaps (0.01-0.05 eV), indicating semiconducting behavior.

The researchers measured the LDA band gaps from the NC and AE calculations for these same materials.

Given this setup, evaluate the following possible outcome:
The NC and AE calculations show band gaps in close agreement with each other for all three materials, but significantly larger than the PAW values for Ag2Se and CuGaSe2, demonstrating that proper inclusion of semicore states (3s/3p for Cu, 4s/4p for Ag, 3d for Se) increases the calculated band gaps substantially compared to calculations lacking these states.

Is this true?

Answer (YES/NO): NO